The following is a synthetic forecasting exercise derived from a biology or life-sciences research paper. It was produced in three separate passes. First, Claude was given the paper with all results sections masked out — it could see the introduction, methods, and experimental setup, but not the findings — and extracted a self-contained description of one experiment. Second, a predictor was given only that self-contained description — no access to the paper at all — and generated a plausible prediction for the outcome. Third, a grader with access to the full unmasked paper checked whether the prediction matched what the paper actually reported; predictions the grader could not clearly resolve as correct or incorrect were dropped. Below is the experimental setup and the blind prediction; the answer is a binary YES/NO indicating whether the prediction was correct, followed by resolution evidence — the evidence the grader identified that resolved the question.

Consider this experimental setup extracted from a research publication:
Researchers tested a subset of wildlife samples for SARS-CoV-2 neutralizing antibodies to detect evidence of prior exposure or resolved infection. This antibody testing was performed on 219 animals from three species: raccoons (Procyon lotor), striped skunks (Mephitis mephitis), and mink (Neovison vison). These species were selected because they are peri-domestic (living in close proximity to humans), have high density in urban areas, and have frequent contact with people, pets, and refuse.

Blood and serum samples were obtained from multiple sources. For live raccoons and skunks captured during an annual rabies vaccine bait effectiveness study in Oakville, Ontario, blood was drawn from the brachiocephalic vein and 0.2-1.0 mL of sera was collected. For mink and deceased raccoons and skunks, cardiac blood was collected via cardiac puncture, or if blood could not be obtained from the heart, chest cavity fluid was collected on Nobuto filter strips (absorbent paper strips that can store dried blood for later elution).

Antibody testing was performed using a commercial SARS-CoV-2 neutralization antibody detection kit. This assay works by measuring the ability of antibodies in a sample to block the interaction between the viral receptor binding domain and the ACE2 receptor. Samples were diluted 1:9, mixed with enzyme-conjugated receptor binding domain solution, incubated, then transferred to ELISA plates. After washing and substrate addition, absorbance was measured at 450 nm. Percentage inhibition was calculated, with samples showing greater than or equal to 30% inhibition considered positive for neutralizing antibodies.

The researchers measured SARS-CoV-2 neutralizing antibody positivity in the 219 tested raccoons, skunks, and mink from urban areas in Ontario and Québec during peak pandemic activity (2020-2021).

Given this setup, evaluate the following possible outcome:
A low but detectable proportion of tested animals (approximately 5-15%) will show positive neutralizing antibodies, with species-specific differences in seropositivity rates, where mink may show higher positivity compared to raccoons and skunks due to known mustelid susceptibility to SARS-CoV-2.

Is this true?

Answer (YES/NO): NO